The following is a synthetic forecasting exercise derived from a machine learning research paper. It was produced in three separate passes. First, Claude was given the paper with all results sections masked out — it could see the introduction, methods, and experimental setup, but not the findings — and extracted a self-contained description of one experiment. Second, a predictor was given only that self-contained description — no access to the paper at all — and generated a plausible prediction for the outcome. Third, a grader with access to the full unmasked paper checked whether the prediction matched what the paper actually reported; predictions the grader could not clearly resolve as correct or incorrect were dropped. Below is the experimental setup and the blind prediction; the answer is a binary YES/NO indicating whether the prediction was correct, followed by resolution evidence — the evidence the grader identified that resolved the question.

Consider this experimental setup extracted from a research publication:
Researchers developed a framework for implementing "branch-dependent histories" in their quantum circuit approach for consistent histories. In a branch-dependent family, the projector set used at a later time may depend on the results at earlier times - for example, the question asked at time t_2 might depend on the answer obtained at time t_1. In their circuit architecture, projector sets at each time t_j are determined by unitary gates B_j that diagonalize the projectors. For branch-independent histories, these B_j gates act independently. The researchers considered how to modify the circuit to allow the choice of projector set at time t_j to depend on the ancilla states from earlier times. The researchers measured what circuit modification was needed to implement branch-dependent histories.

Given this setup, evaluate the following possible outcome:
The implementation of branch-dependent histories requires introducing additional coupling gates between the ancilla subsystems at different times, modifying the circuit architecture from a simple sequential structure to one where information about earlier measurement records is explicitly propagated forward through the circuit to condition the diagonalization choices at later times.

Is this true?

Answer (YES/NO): NO